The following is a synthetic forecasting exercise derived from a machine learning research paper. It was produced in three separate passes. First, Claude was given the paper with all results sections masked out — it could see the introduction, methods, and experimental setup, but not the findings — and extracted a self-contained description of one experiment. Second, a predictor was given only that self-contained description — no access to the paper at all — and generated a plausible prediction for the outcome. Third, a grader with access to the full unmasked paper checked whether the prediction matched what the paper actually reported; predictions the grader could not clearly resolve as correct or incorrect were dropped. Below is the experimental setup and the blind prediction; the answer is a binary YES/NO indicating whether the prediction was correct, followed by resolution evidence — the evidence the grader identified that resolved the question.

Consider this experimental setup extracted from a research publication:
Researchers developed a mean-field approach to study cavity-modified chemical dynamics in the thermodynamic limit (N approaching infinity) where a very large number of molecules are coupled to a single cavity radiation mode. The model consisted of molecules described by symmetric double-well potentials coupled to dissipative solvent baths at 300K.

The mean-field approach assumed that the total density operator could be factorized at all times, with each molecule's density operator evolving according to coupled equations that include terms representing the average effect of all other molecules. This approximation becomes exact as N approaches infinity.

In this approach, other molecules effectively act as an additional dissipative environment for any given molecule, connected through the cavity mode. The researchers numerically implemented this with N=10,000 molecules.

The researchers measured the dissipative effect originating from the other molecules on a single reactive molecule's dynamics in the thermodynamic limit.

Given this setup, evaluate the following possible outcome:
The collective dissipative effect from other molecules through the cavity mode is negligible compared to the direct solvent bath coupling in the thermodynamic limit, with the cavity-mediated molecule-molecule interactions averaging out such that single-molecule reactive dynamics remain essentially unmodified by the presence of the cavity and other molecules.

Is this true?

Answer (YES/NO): YES